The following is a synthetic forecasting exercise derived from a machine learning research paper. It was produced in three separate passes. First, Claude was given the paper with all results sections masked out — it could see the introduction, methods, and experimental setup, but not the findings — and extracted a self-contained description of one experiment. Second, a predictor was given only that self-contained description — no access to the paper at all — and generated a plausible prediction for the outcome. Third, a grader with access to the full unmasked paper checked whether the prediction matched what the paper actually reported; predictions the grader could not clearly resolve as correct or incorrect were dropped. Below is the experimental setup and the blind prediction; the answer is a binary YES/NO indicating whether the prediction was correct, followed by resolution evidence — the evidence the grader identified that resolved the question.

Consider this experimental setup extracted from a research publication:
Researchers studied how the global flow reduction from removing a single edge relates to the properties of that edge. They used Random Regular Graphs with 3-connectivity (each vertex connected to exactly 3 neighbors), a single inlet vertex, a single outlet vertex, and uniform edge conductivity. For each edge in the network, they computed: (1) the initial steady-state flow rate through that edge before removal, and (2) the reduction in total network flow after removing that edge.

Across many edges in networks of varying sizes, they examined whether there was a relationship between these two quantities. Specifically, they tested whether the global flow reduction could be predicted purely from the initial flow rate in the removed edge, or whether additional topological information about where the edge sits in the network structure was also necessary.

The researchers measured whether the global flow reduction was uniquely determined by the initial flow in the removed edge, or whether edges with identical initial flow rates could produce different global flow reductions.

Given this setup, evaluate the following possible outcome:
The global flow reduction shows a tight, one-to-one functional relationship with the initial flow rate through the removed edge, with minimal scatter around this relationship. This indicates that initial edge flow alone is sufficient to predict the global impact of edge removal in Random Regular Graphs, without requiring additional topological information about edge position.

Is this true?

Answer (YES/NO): NO